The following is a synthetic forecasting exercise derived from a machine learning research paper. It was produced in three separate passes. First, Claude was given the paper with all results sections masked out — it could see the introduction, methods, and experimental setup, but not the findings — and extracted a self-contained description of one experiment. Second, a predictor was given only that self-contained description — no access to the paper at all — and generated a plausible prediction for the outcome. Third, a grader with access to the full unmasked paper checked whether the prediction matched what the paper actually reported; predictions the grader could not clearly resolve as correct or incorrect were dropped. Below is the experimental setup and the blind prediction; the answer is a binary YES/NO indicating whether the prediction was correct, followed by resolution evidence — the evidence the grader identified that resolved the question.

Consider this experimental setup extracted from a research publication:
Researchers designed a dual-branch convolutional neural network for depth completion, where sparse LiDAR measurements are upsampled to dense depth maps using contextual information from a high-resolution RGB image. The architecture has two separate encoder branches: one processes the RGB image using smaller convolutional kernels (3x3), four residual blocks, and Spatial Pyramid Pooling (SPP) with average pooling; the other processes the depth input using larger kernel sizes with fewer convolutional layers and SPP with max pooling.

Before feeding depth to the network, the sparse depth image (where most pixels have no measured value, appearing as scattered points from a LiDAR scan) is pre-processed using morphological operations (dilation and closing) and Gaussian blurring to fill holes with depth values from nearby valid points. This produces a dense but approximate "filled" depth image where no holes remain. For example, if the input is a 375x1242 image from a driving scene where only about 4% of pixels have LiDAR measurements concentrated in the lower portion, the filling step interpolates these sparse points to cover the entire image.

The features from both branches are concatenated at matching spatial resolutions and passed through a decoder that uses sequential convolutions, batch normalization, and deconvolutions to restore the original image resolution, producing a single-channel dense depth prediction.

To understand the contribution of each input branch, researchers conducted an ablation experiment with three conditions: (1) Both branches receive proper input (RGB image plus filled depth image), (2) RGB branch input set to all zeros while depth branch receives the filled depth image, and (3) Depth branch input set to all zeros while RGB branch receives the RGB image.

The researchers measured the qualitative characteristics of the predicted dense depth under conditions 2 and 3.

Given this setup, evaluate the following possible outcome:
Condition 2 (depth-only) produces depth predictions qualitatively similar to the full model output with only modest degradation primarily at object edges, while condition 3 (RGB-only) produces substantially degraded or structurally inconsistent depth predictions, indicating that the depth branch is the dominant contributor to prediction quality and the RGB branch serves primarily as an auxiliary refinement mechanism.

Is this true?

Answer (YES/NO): NO